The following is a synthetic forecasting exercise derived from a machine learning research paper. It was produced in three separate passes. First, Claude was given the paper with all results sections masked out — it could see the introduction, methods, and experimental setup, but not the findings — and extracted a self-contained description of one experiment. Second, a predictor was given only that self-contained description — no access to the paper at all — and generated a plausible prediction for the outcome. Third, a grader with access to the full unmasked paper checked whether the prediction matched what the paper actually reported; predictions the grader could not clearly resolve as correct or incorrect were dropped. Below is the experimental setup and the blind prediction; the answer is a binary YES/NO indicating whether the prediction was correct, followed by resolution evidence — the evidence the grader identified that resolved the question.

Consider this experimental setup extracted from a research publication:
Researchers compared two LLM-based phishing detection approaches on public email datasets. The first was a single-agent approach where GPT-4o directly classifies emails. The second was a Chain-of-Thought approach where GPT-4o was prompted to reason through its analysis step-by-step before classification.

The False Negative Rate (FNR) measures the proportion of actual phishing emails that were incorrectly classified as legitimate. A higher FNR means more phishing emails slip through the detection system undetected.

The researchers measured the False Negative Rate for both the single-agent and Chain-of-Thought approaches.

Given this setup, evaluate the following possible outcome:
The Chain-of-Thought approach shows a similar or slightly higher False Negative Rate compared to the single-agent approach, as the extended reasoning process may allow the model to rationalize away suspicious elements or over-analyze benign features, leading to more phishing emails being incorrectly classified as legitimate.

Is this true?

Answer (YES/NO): YES